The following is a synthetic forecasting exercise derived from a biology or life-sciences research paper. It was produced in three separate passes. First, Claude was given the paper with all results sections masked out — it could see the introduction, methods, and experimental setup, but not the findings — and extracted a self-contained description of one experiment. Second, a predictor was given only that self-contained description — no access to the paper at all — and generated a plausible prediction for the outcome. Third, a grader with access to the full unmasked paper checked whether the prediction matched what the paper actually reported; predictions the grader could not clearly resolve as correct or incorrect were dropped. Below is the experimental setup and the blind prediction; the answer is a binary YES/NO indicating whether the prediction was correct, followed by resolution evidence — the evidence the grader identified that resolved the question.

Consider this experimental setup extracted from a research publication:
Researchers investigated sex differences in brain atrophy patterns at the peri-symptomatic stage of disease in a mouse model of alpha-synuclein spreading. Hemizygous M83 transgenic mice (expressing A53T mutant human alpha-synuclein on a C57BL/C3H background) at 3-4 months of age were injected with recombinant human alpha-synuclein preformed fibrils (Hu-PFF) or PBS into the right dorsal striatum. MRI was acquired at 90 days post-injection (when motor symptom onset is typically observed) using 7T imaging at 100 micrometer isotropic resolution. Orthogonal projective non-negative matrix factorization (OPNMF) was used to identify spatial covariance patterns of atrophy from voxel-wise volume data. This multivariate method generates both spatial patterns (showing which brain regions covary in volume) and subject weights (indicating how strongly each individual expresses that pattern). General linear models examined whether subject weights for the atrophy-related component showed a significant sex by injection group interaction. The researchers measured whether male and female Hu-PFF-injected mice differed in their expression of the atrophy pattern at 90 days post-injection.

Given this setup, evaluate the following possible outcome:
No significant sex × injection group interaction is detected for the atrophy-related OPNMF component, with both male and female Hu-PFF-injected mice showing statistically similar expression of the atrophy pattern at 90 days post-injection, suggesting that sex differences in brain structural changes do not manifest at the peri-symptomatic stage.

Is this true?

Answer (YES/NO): NO